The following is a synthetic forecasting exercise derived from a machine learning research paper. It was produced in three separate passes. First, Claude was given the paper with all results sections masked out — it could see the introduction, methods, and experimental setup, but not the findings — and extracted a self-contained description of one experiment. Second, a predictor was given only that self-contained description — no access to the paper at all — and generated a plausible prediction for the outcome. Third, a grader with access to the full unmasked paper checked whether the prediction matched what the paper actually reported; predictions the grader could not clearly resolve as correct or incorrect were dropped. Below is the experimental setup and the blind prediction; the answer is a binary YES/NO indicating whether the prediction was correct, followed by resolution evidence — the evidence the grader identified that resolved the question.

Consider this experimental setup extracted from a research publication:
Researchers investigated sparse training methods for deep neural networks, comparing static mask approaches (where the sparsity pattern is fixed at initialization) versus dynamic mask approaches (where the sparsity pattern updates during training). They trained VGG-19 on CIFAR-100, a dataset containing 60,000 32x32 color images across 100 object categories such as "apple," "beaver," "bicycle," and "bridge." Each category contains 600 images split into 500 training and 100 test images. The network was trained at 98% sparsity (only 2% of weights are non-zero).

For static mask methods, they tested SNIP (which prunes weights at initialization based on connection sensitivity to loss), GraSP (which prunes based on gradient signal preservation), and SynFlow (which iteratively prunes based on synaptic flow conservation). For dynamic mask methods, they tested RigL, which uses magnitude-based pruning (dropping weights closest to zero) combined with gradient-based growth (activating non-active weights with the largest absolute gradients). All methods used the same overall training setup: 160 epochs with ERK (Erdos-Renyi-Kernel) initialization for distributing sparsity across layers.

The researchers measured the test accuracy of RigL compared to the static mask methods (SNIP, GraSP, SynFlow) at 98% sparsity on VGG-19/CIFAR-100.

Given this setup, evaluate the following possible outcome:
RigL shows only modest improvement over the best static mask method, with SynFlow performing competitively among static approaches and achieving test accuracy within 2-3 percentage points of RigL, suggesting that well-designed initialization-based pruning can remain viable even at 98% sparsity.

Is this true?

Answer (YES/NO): NO